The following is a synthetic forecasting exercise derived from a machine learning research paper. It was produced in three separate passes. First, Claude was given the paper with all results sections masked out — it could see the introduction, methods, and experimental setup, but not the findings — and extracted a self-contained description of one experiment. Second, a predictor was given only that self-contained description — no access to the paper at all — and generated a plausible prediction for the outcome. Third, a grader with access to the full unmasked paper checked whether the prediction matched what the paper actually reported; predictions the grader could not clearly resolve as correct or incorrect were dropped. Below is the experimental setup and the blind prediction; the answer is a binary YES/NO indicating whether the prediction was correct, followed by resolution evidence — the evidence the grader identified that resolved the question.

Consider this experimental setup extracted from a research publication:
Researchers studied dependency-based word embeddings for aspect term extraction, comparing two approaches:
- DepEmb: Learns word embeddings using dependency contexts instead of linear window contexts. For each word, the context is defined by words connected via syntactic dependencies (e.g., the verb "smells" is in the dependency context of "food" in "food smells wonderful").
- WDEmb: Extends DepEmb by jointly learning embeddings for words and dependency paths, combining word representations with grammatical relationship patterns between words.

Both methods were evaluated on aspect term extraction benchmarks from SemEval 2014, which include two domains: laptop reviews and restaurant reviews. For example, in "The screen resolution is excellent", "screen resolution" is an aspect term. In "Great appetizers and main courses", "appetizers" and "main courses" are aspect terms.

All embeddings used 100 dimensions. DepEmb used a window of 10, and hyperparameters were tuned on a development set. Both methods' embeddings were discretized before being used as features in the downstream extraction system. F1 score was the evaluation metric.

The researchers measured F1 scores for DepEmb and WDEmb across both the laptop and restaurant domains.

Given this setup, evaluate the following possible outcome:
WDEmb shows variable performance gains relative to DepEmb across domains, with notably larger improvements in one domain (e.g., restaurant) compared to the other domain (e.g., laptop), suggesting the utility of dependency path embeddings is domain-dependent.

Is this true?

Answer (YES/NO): NO